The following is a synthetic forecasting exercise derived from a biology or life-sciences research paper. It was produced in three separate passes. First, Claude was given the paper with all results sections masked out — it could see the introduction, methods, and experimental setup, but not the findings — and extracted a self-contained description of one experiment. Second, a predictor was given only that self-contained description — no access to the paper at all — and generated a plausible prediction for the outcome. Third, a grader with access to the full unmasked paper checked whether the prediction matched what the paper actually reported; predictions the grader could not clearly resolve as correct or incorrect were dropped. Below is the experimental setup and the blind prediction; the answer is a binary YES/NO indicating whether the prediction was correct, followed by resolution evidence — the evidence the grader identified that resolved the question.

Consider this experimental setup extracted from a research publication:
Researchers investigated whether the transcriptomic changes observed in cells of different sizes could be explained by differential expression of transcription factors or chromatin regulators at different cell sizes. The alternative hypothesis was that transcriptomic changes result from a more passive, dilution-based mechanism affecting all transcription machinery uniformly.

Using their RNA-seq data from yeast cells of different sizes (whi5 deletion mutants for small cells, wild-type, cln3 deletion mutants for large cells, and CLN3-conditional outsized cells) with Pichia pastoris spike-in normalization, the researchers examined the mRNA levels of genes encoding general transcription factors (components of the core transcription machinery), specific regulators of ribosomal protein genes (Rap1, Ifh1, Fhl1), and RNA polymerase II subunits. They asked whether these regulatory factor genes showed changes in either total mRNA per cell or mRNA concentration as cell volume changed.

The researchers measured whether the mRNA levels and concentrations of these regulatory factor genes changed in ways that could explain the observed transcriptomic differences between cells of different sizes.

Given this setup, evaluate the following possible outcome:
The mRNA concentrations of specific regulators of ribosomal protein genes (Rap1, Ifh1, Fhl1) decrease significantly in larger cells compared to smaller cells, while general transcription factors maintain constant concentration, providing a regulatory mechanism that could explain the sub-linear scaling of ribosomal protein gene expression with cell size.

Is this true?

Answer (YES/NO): NO